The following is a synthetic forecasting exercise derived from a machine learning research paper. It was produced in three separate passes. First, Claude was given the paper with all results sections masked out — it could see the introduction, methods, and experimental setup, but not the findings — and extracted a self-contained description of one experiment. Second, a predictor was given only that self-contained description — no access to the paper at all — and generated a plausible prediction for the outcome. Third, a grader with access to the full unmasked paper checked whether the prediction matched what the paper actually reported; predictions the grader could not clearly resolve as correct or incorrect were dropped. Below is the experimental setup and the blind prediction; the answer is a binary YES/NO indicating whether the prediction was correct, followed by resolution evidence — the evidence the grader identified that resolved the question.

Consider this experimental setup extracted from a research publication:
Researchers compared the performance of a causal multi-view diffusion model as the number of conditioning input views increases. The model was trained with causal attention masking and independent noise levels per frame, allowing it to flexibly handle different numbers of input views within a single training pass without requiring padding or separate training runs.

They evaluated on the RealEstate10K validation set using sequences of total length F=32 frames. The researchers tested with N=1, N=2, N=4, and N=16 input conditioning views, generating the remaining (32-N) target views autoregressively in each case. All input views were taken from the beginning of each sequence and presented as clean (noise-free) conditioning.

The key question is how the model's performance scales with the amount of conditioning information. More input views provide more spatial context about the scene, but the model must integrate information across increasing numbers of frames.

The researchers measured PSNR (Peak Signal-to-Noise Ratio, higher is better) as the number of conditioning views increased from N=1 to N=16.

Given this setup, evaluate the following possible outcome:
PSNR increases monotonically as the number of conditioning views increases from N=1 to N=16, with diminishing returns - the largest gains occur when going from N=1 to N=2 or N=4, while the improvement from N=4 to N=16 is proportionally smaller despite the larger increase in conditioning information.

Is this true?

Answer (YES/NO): YES